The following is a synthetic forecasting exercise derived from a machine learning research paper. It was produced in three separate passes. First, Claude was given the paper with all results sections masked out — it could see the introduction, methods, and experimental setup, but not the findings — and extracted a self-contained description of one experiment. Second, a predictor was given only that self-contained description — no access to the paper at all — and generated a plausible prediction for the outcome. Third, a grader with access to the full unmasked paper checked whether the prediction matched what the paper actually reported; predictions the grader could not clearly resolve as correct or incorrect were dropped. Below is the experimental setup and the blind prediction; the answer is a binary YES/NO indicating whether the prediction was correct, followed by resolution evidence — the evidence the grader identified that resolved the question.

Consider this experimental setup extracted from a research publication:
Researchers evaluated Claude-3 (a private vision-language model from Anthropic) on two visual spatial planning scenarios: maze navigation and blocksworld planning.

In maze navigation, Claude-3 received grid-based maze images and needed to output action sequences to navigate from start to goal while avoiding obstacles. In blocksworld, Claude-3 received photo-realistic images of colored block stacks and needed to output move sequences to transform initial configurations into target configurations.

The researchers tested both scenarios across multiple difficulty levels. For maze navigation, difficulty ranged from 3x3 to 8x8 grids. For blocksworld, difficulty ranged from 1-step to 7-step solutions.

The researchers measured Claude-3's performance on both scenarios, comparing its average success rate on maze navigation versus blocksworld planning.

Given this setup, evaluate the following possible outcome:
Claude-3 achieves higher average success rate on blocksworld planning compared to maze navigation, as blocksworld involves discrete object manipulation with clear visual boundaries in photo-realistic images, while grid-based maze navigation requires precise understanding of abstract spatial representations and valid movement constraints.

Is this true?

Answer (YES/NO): NO